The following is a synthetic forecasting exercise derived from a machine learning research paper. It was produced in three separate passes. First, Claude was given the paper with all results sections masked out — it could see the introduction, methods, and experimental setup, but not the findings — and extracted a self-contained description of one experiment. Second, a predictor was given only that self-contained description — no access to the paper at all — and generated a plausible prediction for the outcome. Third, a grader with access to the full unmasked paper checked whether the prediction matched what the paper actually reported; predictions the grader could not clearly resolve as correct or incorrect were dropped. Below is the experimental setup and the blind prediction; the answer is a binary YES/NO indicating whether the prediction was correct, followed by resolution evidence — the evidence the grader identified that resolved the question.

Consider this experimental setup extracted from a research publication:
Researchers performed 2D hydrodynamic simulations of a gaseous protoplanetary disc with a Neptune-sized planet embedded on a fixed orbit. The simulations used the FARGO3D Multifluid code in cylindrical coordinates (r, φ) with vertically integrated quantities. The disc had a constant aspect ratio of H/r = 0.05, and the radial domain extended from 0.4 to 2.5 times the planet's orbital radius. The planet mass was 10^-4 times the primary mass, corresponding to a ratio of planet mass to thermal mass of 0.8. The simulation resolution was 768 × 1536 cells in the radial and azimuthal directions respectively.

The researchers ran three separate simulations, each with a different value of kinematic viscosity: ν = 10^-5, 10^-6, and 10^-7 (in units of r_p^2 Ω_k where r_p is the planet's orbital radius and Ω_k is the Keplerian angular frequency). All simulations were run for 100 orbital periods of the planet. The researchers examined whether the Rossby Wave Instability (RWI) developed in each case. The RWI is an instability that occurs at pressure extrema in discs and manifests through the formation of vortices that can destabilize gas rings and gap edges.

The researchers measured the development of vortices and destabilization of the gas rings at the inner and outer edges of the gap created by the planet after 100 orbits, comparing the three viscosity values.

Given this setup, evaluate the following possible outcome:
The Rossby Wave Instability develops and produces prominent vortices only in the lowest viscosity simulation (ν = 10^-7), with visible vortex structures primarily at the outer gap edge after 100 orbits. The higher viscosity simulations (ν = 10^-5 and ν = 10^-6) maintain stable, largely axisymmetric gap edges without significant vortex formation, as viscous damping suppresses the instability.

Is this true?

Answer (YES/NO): NO